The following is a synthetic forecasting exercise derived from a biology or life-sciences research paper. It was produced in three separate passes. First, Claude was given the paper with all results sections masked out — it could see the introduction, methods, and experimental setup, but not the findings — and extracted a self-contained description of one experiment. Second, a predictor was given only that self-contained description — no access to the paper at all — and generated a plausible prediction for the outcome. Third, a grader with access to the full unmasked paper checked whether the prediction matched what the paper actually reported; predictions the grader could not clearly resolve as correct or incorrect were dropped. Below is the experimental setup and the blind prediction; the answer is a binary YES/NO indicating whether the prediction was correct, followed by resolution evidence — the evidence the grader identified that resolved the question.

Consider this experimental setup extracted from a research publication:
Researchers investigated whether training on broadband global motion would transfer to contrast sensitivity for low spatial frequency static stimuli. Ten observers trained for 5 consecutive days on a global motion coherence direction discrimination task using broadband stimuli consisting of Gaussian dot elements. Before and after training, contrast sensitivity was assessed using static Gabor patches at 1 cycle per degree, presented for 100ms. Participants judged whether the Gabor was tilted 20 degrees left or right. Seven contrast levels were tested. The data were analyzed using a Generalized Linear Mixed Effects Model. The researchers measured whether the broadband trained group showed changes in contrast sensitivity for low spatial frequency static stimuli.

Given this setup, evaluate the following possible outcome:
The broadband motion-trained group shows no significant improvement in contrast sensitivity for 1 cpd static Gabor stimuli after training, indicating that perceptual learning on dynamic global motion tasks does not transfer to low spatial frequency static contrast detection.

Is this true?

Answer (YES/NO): YES